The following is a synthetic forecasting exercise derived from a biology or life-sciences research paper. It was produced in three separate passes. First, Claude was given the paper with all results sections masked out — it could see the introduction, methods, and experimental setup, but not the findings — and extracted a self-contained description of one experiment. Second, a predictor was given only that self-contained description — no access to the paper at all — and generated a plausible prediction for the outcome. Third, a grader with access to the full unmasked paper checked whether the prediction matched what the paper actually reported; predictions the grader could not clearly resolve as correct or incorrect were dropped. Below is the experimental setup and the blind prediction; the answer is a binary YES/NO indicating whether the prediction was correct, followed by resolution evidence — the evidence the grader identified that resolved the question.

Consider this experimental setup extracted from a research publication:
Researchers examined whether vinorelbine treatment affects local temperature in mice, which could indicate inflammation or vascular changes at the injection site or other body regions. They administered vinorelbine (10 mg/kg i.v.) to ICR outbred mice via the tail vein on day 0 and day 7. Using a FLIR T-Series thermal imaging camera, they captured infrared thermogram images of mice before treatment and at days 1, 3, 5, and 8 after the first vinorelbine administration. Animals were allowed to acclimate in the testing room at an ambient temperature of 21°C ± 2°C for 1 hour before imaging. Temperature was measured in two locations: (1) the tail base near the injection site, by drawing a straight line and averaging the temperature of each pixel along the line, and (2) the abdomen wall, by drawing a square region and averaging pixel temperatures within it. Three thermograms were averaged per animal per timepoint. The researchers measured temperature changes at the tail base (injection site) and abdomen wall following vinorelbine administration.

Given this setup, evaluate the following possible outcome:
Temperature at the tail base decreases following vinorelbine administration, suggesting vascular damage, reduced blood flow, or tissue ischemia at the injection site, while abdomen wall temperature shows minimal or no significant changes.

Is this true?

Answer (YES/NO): NO